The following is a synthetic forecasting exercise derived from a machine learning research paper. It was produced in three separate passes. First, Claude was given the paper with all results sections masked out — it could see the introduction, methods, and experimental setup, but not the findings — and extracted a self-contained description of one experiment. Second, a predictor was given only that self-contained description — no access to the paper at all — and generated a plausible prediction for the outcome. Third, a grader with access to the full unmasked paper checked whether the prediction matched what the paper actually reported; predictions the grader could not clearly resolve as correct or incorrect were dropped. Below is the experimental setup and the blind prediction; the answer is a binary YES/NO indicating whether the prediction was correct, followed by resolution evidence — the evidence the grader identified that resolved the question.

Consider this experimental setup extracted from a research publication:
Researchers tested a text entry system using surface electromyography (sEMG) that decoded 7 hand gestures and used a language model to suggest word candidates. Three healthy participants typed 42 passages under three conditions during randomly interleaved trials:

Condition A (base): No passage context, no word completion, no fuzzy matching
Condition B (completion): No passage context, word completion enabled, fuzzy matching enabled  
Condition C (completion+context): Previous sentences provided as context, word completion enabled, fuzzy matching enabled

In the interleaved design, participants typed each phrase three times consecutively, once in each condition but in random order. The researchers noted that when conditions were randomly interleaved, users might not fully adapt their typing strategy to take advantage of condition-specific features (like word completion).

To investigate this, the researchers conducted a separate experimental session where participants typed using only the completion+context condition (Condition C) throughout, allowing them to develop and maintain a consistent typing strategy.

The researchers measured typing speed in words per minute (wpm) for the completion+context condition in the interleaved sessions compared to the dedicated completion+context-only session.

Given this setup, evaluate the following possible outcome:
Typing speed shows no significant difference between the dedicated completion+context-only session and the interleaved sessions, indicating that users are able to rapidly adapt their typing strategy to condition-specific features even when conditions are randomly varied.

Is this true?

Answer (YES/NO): NO